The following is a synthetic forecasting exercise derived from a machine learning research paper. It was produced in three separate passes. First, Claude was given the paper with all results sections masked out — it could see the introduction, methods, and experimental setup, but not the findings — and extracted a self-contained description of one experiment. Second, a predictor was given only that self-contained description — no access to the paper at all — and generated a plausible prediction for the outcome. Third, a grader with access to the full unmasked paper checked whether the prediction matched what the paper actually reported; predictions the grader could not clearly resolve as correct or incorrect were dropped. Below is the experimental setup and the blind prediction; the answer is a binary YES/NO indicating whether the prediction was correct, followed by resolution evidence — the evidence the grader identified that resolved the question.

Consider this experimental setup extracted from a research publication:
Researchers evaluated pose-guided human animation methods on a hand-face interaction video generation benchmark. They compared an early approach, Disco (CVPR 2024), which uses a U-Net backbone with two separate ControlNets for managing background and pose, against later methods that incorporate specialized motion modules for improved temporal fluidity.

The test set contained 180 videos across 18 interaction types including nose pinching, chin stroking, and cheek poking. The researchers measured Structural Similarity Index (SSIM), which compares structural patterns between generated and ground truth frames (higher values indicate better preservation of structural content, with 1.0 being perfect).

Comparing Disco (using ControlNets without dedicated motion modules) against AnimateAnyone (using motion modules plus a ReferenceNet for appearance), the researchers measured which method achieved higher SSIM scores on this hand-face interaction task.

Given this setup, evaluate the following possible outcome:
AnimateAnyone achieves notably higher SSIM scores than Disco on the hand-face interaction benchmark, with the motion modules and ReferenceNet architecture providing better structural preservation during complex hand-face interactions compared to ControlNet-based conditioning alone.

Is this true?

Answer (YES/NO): NO